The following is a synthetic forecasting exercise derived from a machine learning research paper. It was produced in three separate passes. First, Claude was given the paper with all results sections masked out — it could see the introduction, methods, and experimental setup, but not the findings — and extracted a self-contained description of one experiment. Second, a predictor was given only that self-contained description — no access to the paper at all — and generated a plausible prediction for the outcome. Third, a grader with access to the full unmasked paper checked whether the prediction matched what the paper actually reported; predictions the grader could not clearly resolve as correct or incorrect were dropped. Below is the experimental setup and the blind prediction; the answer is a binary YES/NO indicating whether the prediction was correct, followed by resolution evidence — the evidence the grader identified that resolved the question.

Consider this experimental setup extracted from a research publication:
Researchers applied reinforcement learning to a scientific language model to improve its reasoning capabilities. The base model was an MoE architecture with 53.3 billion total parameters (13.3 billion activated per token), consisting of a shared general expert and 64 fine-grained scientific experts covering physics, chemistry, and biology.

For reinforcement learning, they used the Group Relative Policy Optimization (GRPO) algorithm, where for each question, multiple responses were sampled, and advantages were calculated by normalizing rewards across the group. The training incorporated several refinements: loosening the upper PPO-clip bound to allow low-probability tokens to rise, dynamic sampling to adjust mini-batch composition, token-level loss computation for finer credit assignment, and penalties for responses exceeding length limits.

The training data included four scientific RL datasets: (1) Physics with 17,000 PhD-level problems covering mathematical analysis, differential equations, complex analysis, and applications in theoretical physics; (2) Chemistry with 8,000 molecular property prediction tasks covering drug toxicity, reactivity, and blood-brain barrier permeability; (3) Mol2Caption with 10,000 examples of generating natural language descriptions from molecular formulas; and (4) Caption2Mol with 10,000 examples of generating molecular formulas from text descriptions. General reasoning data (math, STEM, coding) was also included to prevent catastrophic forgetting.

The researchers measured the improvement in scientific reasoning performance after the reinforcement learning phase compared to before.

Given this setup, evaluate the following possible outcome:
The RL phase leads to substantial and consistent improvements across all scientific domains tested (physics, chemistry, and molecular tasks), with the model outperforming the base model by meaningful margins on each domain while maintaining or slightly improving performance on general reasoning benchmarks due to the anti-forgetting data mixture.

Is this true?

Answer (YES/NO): NO